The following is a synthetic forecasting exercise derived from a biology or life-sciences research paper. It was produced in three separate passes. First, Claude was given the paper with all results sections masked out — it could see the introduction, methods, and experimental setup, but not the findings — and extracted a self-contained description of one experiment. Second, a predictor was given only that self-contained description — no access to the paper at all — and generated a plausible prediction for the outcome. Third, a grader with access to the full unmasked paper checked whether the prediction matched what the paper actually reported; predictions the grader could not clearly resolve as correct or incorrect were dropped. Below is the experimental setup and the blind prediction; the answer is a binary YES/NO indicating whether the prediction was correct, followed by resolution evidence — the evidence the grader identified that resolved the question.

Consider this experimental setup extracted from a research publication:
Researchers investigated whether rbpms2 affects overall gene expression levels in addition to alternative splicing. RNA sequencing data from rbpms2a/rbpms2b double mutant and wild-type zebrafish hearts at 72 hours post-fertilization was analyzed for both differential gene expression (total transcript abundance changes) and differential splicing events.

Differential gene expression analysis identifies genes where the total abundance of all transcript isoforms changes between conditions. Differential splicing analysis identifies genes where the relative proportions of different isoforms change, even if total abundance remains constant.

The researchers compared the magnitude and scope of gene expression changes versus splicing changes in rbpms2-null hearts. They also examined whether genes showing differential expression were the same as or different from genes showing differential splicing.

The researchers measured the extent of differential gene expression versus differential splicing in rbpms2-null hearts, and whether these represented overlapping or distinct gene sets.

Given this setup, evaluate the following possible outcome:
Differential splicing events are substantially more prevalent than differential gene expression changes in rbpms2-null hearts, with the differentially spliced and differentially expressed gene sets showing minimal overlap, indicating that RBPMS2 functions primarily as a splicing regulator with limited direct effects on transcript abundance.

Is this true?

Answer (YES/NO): YES